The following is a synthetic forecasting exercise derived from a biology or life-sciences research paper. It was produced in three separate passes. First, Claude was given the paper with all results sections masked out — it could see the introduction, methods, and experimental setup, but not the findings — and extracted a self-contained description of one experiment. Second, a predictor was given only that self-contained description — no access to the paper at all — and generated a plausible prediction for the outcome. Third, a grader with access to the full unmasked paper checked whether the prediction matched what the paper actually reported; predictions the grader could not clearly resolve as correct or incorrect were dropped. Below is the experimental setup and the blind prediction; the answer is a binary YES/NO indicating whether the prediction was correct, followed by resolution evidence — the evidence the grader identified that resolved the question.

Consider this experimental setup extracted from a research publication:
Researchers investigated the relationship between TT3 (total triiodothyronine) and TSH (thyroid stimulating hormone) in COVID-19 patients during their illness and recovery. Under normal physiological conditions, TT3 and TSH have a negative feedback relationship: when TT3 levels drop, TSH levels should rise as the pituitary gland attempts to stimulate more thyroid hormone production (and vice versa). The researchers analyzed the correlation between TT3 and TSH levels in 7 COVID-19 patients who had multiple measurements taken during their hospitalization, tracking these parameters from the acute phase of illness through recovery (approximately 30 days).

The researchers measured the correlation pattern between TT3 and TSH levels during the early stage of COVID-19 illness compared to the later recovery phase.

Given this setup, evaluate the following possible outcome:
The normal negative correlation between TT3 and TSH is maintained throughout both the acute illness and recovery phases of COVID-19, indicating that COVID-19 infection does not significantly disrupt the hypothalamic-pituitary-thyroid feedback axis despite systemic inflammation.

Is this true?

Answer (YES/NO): NO